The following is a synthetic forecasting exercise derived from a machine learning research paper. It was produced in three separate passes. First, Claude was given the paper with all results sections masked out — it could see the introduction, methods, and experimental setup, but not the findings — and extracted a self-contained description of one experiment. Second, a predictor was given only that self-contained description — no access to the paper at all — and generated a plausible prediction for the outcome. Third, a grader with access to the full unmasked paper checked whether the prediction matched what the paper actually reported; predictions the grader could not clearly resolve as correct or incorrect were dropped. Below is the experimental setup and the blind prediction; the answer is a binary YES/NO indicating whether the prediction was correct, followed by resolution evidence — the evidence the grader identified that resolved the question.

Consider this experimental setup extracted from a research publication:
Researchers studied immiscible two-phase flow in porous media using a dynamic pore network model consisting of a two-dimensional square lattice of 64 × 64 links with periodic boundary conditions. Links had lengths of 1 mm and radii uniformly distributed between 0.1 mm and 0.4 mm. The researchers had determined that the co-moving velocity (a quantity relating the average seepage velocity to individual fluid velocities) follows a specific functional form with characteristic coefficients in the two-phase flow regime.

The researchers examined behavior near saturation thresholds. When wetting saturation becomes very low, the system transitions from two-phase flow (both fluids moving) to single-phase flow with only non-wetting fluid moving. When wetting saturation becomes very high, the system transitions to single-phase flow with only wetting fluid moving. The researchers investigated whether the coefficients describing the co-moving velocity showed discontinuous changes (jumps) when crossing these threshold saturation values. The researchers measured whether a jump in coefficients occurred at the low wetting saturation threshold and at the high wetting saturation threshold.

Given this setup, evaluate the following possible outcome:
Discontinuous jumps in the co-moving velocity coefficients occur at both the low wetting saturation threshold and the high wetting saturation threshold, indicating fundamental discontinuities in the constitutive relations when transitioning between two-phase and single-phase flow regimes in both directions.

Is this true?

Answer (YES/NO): NO